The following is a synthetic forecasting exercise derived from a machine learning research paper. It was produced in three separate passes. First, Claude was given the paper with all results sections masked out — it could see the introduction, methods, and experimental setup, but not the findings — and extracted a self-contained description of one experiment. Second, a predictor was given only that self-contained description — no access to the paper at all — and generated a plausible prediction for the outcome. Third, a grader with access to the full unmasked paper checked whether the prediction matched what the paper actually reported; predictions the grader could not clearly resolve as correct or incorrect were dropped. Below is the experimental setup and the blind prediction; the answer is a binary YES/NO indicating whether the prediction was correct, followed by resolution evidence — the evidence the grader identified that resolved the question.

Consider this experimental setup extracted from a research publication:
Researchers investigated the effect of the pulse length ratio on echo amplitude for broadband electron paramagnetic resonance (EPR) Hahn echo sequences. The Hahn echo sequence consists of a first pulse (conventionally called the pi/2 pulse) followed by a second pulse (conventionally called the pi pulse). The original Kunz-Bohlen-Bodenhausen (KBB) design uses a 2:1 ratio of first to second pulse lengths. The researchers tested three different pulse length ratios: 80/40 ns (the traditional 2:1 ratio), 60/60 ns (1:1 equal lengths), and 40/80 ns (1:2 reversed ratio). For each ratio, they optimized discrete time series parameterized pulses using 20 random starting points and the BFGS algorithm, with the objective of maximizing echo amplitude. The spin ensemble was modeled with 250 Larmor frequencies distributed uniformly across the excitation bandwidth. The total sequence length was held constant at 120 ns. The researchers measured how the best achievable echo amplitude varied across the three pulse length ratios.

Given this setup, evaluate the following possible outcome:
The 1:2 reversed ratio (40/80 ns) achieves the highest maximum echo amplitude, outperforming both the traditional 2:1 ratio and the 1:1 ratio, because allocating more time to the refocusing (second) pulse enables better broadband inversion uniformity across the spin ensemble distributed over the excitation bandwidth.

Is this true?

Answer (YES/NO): NO